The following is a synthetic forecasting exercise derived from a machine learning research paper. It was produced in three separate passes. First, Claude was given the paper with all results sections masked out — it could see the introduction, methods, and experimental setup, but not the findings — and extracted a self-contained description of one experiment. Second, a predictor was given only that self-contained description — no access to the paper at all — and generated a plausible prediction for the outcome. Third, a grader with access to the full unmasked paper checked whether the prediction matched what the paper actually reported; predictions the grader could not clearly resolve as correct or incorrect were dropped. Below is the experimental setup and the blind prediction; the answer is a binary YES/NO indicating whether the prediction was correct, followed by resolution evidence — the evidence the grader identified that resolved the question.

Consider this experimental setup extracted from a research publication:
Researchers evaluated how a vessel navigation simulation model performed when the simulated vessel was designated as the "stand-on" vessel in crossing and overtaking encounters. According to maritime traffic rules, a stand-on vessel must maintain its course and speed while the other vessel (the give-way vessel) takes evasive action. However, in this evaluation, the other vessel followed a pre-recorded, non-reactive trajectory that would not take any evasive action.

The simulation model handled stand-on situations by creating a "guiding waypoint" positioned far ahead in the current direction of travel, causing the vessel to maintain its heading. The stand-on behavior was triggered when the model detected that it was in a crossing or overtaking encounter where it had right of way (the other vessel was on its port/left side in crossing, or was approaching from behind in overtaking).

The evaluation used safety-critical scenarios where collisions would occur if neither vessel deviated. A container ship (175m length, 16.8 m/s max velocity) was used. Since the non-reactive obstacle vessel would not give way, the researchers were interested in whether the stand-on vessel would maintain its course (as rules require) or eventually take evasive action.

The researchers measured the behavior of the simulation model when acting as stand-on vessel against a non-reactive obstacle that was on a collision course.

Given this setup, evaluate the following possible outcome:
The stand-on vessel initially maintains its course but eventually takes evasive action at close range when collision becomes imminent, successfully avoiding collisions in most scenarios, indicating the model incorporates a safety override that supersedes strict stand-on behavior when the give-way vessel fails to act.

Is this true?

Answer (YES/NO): NO